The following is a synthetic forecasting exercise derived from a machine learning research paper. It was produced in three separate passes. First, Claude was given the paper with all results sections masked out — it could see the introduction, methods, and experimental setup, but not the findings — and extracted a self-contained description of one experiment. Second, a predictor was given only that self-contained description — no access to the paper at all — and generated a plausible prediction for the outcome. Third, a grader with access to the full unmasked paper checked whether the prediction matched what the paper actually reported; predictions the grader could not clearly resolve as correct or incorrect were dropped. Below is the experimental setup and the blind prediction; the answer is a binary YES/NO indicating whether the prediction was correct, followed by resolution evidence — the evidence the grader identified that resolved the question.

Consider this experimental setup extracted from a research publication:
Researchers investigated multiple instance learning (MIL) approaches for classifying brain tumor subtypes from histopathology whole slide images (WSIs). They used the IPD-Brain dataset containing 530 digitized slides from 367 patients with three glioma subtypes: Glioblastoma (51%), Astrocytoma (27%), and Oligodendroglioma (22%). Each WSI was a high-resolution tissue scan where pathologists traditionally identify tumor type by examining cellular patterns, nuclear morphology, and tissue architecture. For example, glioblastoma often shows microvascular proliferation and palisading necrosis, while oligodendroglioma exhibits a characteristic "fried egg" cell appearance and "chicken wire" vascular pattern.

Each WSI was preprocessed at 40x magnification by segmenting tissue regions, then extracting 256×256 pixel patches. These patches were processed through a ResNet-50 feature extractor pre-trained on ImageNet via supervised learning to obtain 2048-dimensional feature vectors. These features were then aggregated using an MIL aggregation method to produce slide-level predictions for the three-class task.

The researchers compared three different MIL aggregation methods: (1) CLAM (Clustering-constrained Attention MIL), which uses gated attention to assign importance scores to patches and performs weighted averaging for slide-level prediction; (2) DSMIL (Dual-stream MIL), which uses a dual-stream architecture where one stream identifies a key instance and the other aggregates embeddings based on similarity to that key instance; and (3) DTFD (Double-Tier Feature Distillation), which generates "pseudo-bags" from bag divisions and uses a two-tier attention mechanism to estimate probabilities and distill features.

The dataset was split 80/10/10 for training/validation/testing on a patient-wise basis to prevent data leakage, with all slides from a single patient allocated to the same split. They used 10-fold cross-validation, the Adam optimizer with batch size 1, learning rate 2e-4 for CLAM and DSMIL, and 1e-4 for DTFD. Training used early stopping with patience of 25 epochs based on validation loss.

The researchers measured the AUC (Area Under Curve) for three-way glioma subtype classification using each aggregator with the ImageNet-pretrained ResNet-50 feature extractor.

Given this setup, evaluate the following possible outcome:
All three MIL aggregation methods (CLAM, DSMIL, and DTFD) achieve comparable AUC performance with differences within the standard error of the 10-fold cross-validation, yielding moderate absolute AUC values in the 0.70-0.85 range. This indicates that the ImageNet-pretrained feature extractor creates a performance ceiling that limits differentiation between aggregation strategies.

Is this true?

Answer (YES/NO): YES